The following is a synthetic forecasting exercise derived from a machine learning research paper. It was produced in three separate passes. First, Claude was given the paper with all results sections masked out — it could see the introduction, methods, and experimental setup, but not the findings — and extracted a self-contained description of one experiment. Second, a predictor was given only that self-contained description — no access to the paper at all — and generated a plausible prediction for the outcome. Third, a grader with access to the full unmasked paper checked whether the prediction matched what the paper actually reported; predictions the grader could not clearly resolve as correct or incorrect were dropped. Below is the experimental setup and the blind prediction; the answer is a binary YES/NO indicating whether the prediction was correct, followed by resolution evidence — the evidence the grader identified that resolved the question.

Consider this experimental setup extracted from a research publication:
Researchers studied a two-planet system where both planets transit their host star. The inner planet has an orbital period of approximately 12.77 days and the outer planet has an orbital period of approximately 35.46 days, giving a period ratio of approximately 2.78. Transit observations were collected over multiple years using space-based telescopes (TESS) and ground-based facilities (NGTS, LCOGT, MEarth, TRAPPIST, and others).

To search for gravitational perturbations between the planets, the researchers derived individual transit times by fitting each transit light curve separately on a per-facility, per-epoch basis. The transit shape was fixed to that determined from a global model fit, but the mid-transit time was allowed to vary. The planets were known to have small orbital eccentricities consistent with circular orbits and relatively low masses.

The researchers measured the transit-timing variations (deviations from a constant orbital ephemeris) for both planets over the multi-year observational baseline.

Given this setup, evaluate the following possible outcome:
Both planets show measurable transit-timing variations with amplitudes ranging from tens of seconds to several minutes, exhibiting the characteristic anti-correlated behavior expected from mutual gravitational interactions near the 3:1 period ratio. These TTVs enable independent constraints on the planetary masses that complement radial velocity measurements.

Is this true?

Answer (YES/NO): NO